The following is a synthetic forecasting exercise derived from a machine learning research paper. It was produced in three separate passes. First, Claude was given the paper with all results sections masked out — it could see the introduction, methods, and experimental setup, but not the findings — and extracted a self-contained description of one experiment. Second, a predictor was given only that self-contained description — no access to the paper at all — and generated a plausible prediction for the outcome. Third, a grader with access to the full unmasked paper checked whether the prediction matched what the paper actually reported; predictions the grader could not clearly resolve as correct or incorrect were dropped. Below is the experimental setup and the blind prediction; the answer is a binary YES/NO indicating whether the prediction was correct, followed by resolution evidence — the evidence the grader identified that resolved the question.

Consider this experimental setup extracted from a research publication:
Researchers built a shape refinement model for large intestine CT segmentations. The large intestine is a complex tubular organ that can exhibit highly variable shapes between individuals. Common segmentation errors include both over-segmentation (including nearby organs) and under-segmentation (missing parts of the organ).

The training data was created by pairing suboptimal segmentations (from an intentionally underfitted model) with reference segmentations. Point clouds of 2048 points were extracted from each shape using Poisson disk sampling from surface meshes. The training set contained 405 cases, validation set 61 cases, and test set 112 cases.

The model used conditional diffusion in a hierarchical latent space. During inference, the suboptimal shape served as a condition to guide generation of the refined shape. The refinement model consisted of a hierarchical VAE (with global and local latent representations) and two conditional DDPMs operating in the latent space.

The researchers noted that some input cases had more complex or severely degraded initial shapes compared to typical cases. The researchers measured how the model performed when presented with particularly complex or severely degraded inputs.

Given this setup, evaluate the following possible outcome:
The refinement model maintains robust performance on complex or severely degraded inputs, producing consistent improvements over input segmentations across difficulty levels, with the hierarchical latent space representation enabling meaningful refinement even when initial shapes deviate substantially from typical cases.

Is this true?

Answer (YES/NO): NO